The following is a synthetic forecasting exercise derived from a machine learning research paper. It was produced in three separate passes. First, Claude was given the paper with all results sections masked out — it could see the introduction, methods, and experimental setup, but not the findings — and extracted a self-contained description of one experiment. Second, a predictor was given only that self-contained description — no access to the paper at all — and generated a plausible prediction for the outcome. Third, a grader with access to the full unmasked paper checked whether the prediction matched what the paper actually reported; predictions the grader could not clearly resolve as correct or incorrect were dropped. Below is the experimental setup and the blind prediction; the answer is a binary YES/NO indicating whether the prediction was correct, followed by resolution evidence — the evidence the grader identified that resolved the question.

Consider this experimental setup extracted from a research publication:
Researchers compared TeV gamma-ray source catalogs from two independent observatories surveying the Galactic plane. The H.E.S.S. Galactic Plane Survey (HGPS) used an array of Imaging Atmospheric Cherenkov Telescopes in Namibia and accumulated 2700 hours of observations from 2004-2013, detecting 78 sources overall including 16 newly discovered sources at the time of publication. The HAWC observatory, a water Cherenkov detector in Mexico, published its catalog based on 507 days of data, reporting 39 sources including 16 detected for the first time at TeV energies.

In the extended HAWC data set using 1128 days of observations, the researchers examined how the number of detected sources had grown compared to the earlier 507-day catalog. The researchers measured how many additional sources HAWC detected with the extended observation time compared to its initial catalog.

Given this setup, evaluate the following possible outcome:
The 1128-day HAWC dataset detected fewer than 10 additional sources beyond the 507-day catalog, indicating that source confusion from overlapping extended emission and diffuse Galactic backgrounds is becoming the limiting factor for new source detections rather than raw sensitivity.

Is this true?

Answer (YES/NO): NO